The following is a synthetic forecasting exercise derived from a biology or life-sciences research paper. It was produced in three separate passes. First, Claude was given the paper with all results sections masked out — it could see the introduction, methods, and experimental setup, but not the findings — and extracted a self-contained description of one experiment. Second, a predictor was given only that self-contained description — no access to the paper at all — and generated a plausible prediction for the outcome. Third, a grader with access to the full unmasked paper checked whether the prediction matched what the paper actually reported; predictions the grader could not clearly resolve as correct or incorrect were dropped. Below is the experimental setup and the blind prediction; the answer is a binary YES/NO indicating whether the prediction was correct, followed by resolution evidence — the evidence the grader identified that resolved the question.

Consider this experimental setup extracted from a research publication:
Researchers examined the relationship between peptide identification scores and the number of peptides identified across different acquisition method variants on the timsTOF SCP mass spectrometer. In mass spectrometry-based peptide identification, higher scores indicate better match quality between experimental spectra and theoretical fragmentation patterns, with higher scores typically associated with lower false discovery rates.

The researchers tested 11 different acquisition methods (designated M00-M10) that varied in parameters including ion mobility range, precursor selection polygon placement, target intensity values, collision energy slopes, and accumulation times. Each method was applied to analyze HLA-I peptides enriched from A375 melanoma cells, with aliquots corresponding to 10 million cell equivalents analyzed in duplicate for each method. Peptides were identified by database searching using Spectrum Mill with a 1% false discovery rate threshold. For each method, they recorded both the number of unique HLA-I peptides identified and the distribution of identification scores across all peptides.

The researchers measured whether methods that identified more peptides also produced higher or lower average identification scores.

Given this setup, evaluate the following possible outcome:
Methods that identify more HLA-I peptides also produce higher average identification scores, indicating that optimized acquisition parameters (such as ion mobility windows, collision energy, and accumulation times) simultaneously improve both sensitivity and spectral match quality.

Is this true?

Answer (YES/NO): YES